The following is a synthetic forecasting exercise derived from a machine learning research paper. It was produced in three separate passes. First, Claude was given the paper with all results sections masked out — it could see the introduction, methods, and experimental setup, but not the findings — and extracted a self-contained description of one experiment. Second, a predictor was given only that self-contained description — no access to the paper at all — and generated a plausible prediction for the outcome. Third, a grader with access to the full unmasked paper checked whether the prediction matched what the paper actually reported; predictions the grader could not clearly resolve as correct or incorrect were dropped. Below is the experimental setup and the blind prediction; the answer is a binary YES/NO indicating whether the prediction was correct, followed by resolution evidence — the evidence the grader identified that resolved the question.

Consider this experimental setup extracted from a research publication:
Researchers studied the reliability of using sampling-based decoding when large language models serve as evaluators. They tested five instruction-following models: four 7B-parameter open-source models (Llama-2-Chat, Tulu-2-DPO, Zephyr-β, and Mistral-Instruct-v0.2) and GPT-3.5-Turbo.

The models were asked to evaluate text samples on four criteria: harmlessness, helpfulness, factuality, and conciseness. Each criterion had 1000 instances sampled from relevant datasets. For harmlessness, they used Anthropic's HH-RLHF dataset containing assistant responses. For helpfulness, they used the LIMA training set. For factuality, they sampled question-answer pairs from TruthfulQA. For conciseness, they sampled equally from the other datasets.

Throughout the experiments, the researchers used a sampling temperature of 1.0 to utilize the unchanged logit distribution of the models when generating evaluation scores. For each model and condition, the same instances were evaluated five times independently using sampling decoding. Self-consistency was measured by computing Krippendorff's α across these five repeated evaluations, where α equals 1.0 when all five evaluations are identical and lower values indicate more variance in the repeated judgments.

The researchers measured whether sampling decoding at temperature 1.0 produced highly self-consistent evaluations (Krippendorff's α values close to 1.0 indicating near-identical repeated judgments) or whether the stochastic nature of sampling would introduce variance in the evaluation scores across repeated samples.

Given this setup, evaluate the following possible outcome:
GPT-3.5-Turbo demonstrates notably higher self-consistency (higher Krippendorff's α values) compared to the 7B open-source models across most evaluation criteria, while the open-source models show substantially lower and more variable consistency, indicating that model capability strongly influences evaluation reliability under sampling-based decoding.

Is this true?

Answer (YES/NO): NO